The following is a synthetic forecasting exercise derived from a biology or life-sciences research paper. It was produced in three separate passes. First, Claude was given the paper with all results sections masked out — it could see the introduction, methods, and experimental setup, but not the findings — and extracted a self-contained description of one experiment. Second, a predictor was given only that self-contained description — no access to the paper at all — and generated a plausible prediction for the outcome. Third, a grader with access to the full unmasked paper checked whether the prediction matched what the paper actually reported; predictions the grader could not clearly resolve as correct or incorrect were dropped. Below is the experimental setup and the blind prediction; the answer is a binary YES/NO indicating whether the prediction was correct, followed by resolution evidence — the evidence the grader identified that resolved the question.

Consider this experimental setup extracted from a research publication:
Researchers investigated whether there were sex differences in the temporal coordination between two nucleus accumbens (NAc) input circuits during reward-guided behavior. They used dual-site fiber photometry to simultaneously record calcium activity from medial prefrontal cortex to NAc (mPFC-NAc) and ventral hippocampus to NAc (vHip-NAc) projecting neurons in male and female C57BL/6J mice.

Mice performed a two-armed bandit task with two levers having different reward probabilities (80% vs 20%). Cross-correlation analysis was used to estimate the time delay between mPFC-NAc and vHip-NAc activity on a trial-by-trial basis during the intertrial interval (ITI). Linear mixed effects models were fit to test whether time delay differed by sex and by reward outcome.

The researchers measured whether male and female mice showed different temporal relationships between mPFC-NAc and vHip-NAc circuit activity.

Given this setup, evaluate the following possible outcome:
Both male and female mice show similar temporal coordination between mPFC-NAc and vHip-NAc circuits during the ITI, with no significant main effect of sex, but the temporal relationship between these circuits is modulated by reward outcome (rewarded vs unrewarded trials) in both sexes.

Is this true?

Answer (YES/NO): NO